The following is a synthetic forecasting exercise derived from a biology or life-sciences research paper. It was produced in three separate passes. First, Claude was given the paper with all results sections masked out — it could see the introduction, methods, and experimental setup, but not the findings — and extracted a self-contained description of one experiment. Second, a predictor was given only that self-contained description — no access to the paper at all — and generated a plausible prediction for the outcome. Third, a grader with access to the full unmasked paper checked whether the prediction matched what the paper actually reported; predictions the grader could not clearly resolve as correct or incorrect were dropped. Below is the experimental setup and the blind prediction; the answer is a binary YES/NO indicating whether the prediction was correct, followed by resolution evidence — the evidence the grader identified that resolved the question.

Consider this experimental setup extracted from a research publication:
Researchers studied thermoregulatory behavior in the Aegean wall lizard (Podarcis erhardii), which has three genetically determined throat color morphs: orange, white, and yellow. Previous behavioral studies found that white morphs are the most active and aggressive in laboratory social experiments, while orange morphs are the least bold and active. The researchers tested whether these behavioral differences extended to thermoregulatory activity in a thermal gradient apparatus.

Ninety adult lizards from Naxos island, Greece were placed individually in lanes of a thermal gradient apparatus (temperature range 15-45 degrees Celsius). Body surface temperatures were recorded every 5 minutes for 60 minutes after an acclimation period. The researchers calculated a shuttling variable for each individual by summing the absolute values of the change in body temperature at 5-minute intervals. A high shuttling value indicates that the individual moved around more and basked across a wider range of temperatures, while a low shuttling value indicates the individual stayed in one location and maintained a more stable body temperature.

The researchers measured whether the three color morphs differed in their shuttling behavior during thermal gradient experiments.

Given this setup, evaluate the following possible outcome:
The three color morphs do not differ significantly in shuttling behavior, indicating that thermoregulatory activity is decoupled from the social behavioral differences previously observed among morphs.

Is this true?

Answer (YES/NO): YES